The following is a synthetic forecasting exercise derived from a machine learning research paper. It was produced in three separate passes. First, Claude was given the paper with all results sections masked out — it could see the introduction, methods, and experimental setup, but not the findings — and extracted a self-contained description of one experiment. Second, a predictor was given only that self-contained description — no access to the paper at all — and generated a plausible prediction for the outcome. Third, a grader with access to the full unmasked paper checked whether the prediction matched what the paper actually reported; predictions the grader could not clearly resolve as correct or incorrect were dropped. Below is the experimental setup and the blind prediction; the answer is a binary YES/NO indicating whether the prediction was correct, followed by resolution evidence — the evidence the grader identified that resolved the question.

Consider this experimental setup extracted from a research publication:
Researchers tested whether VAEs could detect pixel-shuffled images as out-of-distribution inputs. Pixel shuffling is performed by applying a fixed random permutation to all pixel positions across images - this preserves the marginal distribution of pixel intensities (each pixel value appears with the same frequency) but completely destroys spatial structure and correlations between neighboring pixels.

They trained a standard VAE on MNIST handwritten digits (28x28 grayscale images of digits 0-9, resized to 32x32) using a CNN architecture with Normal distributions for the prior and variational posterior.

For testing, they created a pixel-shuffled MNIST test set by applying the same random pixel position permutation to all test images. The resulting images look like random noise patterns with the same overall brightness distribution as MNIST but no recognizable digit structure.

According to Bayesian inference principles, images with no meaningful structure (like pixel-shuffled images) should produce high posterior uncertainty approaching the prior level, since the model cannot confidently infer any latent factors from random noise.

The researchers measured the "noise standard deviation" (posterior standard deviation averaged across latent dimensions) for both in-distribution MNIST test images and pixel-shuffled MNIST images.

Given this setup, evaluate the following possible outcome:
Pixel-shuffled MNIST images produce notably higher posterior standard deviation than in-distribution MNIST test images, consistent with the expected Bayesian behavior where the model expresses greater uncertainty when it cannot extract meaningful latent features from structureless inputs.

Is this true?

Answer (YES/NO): NO